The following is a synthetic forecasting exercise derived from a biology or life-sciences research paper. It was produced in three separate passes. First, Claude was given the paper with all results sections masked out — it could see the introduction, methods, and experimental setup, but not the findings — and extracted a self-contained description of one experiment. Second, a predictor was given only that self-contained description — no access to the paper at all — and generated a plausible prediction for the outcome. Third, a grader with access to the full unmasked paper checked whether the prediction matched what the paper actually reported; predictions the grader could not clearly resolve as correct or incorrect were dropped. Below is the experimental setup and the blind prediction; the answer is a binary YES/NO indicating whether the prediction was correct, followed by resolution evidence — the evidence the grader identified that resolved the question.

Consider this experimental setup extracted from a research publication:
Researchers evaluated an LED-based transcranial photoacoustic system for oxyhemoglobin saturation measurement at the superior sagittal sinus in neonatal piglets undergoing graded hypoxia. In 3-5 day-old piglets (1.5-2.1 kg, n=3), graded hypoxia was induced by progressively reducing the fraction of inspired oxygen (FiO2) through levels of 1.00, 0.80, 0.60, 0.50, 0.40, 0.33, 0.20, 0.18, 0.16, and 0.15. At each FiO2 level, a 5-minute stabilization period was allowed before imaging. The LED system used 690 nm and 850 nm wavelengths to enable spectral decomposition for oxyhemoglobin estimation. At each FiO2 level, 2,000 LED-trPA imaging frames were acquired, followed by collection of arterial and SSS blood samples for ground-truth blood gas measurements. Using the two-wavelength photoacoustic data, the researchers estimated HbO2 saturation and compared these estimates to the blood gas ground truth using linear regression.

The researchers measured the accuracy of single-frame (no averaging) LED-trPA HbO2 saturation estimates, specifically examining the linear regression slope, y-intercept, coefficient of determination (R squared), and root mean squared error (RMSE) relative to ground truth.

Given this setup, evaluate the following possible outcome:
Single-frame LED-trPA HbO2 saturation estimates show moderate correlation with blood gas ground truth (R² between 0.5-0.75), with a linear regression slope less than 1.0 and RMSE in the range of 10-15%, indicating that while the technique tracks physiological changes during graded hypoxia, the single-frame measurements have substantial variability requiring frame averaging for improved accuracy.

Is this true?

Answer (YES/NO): NO